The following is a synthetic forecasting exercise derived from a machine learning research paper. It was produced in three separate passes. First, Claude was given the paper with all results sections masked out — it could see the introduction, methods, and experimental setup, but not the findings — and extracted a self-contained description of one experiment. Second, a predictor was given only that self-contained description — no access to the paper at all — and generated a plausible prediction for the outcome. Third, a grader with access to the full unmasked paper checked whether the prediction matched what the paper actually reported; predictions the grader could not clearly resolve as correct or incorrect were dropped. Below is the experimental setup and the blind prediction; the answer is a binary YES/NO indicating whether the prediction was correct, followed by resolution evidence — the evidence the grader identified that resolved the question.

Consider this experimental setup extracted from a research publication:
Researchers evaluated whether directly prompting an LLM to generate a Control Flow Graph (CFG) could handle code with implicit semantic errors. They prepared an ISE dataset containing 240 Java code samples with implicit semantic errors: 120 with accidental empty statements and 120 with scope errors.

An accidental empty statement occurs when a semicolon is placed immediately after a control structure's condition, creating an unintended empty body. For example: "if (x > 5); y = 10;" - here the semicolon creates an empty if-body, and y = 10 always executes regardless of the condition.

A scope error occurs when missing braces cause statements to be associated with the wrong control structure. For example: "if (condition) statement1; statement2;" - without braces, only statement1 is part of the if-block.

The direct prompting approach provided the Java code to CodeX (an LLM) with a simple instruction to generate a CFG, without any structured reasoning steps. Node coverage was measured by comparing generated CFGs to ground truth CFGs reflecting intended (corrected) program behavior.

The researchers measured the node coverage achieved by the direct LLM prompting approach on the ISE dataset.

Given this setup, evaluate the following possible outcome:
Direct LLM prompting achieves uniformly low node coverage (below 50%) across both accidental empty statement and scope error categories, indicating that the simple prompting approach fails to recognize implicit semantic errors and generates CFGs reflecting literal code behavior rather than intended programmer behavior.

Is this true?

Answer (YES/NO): NO